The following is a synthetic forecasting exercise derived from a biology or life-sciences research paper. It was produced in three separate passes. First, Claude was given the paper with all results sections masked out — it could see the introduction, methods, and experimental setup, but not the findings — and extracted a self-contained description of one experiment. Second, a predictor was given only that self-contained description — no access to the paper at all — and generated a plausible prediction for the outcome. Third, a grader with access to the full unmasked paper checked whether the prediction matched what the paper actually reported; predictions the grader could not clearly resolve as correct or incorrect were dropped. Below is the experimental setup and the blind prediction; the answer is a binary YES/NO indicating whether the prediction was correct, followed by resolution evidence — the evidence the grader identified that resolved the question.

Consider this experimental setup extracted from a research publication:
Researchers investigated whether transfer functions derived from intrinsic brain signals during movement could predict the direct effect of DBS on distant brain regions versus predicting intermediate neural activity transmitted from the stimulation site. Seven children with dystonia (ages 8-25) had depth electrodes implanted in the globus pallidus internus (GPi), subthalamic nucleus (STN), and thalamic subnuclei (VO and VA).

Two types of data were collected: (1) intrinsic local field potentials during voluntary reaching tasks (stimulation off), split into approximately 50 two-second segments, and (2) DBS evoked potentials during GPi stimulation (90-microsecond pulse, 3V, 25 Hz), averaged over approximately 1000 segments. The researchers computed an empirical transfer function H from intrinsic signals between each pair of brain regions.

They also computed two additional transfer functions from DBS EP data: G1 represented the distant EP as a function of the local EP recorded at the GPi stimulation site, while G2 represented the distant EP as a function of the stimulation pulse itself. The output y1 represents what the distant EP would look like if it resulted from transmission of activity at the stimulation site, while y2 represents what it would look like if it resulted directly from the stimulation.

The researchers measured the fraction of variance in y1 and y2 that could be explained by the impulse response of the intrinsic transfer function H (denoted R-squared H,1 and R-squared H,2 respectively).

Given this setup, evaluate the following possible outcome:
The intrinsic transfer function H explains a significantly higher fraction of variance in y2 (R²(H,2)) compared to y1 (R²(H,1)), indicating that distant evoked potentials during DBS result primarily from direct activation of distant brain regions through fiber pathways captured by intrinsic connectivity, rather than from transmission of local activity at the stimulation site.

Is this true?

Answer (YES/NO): YES